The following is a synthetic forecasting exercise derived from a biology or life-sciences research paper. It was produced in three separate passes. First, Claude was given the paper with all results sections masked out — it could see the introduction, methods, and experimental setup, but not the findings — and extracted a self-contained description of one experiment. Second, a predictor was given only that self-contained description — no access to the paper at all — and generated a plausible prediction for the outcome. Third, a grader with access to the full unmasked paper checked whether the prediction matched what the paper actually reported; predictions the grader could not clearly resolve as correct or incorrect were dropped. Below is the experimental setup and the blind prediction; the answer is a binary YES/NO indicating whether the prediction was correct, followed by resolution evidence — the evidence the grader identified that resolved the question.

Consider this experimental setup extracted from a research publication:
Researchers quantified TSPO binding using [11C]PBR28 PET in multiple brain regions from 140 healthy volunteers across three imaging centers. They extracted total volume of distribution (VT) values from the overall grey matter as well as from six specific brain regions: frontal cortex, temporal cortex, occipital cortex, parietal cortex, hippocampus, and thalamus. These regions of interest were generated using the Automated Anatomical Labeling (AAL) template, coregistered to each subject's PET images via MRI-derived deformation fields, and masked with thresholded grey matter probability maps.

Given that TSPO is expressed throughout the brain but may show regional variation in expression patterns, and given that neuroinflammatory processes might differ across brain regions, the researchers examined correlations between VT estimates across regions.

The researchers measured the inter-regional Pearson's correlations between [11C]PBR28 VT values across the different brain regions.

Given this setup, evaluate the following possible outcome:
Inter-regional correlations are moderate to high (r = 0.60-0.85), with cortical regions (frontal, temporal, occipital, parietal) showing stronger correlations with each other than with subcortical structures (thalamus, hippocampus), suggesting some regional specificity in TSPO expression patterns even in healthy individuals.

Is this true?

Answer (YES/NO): NO